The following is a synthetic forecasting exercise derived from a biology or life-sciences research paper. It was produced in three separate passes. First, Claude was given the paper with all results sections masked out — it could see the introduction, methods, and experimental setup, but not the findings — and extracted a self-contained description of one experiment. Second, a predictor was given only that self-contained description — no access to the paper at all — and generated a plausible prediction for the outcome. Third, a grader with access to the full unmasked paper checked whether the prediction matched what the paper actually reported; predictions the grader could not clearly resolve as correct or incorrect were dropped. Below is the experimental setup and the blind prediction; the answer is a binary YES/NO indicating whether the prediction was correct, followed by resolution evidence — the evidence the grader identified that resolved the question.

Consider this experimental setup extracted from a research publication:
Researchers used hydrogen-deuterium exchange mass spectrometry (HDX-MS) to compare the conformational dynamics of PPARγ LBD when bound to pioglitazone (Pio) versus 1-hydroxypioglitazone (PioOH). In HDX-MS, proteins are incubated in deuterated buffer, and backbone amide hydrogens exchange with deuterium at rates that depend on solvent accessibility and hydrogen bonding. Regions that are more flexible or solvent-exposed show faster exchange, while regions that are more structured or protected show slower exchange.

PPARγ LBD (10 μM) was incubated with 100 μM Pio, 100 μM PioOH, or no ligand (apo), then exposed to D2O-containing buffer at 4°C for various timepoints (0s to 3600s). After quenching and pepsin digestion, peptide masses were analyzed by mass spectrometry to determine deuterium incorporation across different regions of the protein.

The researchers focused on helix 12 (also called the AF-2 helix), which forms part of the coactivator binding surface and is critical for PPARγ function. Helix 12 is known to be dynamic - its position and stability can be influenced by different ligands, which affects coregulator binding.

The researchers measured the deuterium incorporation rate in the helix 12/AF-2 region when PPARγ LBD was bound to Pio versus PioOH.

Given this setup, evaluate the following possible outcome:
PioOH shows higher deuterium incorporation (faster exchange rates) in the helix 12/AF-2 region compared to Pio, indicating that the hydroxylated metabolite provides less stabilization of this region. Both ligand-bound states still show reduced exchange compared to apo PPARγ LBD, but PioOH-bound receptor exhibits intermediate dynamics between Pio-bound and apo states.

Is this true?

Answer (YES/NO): NO